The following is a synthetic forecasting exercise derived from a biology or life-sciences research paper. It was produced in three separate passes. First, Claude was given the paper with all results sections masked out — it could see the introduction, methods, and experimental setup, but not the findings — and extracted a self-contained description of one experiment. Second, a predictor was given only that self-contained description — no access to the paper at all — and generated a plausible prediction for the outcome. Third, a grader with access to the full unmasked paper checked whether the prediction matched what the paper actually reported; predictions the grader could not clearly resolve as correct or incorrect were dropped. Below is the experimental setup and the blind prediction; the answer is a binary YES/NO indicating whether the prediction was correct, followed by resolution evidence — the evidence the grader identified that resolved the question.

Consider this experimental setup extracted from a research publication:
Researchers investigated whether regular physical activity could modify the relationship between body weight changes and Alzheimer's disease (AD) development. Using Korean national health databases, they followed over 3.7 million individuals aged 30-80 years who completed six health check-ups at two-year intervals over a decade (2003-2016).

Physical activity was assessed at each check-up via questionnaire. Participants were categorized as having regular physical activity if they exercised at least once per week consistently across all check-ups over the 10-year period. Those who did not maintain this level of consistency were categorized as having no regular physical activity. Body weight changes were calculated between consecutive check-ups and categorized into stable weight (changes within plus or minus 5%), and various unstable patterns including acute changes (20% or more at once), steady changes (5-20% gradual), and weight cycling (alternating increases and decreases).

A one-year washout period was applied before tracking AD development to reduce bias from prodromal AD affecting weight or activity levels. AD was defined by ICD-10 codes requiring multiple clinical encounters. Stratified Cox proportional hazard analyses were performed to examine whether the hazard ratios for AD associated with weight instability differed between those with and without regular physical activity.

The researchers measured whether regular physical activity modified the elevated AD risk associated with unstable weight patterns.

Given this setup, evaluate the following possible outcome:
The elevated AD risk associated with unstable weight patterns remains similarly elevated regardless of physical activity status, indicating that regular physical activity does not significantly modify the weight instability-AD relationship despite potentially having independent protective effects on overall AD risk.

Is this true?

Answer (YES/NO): NO